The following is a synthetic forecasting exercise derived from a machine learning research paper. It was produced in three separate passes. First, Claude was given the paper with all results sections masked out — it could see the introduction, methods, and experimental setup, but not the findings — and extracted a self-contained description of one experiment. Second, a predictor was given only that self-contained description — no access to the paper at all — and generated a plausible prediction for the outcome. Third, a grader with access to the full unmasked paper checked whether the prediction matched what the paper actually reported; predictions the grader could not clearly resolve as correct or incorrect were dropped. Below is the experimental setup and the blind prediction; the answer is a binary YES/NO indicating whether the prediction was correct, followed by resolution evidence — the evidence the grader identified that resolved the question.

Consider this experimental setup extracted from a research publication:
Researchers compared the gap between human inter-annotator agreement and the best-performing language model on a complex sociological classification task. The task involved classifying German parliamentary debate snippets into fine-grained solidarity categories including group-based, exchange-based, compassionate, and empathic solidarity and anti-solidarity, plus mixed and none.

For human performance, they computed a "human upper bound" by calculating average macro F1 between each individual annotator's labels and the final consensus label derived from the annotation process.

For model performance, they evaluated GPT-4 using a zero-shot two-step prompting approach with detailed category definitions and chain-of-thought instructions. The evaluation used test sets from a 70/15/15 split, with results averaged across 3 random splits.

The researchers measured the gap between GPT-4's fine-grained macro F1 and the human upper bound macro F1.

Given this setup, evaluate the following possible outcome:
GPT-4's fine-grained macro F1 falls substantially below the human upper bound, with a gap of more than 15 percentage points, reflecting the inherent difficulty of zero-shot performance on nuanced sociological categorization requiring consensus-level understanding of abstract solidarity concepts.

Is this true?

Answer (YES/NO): NO